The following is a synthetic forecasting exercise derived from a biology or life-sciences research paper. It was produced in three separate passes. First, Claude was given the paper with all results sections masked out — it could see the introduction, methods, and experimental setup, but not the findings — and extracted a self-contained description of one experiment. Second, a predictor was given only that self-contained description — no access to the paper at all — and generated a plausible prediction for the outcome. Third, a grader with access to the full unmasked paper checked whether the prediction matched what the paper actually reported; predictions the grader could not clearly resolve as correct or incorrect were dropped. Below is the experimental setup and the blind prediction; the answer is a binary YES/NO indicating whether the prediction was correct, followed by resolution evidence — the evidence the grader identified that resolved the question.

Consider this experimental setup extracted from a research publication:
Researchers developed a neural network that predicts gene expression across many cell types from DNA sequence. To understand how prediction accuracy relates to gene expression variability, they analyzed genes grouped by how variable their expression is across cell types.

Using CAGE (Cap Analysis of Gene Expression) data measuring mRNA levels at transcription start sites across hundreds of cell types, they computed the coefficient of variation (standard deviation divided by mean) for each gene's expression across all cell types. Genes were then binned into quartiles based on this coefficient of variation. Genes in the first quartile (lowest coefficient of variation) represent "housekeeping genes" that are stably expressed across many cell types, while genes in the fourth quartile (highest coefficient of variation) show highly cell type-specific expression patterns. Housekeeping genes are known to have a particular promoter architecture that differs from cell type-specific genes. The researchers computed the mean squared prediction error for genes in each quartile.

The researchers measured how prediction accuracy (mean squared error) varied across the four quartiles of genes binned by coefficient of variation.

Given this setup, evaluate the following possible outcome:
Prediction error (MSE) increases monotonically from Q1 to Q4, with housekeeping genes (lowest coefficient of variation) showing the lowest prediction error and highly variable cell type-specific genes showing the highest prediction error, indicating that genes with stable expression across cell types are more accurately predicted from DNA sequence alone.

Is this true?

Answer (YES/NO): NO